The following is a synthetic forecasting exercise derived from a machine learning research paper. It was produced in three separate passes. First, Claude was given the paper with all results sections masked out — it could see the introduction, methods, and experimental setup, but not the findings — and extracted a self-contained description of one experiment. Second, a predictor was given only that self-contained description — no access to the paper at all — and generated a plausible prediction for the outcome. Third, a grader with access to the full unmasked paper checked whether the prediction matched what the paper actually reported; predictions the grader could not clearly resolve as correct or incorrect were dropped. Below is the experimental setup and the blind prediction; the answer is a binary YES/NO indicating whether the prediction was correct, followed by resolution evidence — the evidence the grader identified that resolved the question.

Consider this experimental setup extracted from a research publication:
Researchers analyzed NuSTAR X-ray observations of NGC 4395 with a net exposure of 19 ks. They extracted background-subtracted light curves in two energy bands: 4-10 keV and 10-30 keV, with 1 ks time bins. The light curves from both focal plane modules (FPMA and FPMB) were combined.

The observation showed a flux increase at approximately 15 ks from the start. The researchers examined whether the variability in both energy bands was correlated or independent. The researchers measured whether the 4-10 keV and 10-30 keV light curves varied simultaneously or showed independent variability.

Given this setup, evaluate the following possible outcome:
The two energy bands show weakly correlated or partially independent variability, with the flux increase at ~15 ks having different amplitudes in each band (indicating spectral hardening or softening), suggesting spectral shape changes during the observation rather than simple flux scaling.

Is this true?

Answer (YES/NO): NO